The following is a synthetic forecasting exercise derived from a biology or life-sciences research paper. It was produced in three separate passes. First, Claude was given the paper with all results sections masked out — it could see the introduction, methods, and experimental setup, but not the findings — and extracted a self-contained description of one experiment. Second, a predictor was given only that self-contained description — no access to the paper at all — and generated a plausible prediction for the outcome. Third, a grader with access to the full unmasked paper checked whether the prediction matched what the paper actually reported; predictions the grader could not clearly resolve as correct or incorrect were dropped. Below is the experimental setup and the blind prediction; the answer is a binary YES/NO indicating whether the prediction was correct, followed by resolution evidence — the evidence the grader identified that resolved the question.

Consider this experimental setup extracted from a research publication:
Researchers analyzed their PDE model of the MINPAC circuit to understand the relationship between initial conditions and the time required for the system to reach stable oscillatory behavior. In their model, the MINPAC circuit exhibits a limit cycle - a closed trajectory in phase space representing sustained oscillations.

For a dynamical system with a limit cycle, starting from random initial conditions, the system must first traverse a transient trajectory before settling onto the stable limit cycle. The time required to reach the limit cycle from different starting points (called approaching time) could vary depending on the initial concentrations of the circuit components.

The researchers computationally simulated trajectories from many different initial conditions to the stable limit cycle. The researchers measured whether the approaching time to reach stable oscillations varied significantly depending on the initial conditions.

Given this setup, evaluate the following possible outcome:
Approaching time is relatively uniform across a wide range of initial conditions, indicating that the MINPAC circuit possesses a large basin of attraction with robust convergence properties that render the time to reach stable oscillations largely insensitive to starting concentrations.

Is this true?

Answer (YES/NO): NO